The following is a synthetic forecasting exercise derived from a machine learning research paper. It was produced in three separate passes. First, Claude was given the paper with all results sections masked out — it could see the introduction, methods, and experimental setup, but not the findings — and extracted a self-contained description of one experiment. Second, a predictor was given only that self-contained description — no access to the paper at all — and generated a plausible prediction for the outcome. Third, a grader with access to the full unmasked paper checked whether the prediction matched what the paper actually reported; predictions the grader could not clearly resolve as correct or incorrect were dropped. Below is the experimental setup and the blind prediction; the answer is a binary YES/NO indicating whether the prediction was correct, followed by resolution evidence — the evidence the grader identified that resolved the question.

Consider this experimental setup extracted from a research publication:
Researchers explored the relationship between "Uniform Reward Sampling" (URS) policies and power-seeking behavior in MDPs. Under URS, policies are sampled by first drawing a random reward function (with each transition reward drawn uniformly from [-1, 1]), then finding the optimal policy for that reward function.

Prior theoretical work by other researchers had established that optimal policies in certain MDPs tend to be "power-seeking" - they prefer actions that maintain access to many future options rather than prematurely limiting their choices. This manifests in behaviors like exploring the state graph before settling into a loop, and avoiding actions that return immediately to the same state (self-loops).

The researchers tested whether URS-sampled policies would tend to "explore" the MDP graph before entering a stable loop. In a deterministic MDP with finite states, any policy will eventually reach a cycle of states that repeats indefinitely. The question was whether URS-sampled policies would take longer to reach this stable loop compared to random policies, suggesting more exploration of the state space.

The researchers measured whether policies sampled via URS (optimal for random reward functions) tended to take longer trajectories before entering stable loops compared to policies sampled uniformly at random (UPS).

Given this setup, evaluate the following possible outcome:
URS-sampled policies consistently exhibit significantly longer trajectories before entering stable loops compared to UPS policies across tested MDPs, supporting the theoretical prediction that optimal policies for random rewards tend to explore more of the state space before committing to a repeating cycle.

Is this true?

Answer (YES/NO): NO